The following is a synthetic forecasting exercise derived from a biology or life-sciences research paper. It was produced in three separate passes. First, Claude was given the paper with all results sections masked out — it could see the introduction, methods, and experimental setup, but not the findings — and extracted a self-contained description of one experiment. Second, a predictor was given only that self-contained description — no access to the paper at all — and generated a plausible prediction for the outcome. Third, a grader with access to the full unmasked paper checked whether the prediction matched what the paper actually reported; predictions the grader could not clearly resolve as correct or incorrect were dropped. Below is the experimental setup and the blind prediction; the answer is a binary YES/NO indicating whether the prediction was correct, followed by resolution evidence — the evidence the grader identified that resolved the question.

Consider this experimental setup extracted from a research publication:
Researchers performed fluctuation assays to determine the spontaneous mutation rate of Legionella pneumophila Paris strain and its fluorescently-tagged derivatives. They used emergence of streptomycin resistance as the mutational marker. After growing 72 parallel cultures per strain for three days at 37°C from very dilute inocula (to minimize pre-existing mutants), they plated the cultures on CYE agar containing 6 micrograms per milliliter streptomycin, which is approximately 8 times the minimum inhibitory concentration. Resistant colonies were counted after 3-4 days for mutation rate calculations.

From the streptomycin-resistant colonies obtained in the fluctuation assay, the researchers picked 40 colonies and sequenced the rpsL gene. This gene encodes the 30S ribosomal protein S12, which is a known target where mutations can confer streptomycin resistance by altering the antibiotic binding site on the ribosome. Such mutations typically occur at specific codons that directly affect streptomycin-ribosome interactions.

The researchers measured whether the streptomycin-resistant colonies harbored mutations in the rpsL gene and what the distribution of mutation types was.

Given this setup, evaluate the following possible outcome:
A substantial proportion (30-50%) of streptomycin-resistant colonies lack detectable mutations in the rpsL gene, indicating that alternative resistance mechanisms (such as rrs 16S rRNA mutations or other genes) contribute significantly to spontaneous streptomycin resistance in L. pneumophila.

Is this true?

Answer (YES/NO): NO